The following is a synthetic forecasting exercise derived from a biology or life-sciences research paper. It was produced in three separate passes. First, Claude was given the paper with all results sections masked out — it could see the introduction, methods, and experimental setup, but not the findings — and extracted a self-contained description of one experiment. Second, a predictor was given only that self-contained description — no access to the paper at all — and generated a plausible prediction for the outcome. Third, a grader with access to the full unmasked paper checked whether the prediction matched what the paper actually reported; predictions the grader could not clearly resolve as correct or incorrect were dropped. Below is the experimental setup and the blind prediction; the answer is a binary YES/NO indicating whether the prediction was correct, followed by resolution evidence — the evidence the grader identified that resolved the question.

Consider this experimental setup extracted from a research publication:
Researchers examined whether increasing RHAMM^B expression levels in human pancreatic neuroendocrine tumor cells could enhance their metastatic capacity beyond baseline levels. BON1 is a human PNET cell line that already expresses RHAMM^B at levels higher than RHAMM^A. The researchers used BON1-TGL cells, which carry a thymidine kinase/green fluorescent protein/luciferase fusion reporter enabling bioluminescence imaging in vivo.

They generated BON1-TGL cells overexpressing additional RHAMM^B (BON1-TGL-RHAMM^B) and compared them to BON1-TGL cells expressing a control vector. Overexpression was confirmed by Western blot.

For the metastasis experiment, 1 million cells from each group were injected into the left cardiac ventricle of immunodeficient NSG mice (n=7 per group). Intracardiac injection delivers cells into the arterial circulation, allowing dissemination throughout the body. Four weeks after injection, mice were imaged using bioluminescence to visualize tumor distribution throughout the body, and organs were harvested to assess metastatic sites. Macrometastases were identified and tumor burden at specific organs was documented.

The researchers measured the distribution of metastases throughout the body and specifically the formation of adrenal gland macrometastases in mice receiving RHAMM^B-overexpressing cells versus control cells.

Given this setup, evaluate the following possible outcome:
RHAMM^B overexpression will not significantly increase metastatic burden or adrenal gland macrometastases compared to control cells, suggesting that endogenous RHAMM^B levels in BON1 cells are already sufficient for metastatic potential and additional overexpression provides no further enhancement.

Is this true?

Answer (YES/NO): NO